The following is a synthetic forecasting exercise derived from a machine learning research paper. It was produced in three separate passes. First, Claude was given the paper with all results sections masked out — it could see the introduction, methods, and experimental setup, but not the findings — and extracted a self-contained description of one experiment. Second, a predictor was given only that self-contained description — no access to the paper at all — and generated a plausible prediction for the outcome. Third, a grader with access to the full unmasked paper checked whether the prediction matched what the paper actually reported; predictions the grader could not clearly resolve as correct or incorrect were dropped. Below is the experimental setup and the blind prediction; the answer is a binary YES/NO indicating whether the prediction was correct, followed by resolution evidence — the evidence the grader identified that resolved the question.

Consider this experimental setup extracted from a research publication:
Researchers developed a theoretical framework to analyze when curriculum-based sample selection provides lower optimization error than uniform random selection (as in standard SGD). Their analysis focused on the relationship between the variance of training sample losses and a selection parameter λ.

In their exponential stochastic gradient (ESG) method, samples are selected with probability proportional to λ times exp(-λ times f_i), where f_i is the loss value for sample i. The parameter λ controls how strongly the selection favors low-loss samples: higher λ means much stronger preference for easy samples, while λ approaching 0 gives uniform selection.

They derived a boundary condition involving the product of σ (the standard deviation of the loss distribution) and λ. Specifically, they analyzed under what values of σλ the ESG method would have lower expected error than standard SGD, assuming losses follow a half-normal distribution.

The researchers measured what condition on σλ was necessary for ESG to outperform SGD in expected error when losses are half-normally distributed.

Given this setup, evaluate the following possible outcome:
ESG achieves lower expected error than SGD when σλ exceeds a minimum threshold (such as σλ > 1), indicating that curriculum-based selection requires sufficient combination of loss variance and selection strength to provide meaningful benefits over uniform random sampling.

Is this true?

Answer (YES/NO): NO